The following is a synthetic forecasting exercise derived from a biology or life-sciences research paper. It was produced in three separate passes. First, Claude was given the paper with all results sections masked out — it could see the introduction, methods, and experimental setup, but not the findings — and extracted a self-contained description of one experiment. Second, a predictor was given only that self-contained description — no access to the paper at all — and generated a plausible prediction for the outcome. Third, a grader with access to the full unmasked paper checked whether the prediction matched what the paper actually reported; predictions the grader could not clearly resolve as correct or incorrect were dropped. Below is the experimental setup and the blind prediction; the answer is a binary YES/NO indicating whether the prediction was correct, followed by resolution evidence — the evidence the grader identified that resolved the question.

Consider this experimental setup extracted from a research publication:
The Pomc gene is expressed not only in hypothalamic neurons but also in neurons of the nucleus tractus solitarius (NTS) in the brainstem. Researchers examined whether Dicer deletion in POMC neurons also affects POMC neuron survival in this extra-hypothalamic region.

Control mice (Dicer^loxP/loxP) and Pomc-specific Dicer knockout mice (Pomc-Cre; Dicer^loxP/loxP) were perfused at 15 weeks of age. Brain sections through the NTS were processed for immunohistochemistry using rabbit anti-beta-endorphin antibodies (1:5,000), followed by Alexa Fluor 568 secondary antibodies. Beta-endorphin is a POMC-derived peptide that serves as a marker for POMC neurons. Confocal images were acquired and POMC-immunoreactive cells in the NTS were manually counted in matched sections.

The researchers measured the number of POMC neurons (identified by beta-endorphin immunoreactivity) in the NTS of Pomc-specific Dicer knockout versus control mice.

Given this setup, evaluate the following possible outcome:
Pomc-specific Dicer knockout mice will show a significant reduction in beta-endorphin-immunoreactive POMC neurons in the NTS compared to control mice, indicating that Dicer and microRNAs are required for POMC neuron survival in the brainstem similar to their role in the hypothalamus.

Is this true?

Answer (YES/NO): NO